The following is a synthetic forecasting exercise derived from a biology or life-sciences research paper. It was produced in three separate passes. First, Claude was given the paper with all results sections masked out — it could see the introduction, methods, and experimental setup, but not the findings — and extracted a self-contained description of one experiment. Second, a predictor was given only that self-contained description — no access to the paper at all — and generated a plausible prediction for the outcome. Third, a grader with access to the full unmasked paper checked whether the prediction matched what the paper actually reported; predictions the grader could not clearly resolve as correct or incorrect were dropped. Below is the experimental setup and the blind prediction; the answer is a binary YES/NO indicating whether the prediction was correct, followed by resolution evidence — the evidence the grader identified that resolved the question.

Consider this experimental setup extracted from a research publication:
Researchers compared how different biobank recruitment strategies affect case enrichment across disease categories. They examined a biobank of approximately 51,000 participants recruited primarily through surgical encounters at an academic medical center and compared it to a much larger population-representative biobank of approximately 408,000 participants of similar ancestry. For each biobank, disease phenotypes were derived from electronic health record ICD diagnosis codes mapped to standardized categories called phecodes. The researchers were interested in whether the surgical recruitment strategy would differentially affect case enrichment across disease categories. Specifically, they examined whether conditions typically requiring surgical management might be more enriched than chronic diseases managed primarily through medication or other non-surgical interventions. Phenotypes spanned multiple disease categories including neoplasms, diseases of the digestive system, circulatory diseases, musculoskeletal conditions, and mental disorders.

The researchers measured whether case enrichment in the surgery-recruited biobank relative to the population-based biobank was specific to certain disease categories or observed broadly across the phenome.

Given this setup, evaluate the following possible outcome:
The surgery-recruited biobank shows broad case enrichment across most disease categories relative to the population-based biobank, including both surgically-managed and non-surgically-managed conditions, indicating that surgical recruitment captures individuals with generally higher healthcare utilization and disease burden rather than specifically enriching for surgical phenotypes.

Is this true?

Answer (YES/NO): YES